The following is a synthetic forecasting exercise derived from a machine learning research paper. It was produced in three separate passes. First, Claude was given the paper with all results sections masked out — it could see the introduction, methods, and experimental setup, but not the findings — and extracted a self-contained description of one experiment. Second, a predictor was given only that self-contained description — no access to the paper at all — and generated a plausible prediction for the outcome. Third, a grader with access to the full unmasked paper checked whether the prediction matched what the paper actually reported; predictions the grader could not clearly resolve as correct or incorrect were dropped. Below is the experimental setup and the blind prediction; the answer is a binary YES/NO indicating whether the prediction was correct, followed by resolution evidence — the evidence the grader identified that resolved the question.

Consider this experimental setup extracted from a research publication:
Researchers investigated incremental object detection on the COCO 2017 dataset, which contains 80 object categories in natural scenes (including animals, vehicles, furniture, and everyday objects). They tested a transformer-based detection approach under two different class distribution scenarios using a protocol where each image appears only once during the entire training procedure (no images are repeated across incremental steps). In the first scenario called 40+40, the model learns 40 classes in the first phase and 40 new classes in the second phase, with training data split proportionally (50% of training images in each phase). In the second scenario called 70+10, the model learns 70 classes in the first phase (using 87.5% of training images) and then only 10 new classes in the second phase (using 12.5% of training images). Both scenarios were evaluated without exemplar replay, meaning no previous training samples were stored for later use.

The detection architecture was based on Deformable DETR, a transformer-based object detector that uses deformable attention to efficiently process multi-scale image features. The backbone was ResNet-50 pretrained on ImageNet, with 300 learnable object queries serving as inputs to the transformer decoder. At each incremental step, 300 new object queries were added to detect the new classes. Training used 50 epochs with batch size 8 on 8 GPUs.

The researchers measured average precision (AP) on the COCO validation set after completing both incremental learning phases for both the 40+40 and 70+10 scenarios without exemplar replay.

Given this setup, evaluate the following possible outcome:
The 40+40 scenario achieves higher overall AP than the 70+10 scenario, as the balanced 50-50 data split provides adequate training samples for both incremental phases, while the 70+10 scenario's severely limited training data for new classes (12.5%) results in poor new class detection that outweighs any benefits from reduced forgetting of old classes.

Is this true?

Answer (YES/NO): NO